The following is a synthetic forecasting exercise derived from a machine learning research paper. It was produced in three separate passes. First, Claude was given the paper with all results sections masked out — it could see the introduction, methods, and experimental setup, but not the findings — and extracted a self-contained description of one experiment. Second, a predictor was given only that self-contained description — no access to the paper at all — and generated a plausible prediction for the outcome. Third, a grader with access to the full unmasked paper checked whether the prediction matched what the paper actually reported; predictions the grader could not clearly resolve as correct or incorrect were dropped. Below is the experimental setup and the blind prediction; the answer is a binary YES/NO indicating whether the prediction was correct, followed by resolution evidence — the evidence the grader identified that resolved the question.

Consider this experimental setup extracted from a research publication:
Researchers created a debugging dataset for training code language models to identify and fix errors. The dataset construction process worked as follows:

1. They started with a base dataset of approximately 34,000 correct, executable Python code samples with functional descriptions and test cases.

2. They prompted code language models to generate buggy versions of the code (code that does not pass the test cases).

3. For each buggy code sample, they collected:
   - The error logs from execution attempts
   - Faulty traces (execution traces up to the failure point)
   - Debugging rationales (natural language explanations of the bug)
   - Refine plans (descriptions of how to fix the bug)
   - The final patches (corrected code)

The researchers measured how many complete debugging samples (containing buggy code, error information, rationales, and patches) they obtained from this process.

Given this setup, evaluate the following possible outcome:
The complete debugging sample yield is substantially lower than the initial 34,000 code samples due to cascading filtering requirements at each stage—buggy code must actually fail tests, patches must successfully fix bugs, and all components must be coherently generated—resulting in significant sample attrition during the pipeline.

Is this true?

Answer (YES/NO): YES